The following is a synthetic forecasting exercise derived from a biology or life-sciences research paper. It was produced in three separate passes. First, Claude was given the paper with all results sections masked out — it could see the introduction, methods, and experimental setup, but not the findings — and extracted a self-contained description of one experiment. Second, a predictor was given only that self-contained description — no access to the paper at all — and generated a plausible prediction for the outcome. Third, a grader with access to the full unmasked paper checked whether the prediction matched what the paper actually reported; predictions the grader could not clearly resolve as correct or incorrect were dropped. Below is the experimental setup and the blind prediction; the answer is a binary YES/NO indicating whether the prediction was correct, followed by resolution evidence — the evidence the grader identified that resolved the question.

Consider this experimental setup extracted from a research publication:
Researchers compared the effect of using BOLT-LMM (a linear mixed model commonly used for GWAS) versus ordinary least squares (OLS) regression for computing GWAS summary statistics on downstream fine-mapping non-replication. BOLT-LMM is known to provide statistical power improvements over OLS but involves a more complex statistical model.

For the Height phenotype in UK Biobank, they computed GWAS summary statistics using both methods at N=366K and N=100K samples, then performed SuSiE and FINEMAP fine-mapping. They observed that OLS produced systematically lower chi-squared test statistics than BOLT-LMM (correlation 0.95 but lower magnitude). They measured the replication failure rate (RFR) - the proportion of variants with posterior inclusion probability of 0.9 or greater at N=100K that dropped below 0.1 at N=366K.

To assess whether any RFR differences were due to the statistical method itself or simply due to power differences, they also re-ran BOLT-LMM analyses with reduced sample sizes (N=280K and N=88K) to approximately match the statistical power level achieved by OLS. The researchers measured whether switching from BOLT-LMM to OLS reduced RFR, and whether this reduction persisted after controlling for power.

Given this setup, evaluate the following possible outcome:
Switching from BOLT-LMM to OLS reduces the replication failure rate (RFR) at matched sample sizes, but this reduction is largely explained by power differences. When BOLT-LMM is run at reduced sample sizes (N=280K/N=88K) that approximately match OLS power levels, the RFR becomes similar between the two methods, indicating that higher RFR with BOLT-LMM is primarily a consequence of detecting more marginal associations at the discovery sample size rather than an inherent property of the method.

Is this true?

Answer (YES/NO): YES